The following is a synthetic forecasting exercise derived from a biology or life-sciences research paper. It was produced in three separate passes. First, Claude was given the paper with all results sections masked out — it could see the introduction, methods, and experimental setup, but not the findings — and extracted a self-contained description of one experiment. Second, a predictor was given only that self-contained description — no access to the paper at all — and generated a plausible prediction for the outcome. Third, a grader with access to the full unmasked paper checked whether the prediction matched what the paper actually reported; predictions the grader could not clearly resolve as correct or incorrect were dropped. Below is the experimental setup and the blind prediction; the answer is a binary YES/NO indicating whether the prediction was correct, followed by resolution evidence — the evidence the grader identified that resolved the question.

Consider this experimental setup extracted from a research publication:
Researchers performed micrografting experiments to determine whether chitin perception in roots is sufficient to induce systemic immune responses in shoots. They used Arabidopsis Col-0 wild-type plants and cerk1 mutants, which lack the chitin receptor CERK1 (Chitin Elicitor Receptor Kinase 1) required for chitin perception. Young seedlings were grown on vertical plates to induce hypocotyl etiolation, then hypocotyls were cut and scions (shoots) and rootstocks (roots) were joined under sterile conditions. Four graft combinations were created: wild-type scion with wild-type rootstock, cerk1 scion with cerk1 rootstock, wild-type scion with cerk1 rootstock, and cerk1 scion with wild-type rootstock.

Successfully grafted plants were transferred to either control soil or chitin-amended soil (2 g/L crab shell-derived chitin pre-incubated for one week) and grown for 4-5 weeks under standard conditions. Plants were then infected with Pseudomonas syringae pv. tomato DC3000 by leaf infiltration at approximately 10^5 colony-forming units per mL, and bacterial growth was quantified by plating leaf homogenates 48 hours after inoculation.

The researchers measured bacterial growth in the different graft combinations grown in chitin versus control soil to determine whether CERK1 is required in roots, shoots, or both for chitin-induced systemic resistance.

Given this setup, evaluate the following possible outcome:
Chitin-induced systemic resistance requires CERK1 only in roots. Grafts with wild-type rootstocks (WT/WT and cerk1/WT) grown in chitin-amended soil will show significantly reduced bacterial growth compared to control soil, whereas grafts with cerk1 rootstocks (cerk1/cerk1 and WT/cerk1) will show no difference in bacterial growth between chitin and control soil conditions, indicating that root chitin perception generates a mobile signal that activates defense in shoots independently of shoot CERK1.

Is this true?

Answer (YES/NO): YES